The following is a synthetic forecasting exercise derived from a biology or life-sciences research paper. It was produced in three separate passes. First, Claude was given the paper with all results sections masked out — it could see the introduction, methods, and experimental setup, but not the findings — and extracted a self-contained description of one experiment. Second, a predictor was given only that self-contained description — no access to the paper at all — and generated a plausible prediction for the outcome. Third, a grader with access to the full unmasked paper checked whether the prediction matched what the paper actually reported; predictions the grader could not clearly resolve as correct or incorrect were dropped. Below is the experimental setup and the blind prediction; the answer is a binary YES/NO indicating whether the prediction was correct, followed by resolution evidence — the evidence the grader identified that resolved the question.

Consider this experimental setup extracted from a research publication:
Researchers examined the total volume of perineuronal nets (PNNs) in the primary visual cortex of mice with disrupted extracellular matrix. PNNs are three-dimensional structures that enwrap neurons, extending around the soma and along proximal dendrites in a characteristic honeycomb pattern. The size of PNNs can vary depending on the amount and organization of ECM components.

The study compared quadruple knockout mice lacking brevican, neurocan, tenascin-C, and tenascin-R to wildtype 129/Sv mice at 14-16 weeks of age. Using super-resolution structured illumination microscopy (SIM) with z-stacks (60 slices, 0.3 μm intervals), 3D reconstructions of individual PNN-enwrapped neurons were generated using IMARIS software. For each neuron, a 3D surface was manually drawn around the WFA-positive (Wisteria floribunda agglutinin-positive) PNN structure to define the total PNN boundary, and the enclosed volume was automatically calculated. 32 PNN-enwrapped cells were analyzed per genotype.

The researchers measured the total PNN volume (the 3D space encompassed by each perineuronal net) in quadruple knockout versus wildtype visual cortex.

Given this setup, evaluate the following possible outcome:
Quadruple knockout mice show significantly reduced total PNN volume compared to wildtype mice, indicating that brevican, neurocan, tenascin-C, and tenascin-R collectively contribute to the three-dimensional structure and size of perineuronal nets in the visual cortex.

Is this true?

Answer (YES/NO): YES